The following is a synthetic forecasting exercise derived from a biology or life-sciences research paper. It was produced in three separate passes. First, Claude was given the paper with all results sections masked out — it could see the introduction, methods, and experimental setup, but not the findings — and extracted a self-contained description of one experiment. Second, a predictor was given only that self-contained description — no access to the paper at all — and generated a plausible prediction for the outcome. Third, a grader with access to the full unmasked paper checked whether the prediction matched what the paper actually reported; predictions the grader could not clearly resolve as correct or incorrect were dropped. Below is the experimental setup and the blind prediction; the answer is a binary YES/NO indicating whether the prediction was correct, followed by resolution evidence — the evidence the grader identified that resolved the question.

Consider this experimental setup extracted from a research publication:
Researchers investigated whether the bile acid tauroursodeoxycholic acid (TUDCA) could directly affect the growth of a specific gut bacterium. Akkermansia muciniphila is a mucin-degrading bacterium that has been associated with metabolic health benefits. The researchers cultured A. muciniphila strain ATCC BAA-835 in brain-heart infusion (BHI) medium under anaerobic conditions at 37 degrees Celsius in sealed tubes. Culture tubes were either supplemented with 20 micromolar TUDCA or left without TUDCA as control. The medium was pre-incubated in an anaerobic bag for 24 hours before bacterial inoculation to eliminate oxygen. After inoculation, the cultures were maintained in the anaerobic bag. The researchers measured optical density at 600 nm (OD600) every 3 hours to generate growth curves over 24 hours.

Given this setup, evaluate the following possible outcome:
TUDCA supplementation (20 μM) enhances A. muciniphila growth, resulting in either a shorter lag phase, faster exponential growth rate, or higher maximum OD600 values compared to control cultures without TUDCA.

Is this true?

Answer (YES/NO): YES